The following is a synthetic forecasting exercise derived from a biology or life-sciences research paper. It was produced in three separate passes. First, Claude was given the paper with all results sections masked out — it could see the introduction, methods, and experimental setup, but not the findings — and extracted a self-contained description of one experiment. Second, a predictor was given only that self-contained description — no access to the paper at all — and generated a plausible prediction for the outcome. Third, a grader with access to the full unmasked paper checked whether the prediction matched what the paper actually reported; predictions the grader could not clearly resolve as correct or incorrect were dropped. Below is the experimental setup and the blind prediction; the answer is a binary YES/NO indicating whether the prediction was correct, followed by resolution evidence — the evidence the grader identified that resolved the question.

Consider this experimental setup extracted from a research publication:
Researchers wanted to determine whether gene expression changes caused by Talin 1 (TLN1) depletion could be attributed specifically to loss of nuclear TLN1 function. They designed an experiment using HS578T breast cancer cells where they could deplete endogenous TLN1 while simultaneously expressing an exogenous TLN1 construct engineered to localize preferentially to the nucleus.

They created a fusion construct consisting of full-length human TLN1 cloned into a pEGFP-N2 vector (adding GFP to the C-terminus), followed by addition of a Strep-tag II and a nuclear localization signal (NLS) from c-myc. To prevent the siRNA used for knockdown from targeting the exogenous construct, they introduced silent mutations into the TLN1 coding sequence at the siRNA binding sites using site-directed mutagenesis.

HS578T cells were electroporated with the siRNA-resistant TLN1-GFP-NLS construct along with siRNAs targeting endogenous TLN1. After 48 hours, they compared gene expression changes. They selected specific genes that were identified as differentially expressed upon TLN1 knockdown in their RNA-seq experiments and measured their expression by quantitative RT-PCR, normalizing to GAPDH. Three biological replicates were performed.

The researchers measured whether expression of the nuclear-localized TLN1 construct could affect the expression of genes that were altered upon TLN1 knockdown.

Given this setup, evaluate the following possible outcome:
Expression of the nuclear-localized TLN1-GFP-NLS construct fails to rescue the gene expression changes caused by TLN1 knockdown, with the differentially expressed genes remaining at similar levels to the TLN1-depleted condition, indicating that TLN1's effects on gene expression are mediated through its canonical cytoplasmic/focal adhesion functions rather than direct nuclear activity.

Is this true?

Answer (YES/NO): NO